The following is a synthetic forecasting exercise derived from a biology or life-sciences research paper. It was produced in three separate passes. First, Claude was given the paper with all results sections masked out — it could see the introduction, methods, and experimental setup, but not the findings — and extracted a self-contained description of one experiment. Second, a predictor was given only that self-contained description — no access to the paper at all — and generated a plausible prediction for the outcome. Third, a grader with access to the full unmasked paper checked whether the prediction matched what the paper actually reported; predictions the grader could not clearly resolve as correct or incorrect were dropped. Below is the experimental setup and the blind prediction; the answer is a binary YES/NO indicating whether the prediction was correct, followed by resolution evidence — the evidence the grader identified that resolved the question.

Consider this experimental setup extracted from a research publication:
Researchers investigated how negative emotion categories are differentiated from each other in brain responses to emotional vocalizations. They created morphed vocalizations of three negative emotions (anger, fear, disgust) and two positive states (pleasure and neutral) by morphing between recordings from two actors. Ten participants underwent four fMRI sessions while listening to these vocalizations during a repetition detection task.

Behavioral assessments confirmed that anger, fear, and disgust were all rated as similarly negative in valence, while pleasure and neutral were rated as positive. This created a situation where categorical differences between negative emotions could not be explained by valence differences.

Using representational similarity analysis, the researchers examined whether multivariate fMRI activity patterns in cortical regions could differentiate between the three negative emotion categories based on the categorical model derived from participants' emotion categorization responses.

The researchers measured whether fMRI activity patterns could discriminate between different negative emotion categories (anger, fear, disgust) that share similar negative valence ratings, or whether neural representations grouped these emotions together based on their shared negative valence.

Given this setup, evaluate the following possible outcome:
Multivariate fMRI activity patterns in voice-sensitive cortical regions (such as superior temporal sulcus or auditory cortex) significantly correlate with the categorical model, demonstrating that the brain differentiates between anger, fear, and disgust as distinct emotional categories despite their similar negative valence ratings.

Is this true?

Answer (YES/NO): YES